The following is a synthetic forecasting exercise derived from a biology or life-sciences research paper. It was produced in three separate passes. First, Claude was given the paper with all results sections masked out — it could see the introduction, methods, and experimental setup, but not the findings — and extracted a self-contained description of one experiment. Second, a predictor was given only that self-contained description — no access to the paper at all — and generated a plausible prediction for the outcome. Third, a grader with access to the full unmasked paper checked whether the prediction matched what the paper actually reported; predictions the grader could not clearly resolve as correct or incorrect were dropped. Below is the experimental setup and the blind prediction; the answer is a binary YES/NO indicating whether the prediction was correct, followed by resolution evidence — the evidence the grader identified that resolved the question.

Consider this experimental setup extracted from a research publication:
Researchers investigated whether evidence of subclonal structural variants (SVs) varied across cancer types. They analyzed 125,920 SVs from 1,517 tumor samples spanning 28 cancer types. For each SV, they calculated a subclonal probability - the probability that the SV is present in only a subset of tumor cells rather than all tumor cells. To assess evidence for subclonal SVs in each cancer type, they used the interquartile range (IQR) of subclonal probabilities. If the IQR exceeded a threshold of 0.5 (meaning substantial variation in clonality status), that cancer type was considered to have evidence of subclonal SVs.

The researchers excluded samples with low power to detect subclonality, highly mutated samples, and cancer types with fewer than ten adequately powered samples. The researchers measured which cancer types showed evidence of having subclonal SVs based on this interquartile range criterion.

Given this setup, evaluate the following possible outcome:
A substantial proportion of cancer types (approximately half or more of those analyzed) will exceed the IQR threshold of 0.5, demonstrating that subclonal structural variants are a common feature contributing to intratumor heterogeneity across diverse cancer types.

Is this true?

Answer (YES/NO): YES